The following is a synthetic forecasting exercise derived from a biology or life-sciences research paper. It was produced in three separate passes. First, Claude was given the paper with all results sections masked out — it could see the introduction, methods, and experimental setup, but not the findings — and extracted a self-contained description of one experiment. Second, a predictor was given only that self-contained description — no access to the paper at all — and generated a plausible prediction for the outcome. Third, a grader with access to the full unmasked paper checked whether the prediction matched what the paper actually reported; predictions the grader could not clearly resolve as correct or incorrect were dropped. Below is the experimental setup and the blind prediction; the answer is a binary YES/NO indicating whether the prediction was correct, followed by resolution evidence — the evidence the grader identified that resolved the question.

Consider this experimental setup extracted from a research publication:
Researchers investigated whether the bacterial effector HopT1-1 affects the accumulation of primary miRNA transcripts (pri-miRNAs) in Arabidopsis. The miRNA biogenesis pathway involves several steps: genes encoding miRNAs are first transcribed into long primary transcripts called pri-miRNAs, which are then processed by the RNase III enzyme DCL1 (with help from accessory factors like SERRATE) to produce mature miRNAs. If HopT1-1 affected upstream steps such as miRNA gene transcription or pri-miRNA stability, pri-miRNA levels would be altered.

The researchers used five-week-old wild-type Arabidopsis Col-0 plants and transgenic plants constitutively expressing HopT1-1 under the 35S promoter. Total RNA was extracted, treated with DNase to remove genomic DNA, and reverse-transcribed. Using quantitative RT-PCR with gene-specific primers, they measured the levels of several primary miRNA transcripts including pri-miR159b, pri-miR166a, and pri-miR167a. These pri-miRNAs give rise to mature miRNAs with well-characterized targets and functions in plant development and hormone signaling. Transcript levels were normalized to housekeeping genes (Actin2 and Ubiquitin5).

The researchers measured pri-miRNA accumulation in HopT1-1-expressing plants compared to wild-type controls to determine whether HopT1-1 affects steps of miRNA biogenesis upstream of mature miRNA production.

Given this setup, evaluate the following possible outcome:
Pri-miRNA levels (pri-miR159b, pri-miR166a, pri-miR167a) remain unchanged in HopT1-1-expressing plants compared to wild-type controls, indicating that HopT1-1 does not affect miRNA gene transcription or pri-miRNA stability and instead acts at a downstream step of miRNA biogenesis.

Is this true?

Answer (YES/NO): NO